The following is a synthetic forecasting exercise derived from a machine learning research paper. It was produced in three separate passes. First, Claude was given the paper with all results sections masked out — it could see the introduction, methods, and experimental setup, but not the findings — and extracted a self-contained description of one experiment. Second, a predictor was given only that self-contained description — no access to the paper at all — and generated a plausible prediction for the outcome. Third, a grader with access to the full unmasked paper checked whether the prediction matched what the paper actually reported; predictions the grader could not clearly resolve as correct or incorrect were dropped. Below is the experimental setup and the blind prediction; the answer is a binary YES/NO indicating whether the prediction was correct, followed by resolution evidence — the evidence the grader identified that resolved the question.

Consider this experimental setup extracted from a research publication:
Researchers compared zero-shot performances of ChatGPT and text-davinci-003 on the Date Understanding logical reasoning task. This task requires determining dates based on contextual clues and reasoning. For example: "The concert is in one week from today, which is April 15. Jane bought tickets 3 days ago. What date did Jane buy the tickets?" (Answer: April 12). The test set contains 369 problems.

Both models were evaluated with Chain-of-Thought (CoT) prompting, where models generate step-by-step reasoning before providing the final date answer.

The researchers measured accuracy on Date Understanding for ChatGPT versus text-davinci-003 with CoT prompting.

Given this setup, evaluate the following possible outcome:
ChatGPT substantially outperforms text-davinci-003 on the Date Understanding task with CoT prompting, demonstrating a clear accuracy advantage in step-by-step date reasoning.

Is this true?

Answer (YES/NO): NO